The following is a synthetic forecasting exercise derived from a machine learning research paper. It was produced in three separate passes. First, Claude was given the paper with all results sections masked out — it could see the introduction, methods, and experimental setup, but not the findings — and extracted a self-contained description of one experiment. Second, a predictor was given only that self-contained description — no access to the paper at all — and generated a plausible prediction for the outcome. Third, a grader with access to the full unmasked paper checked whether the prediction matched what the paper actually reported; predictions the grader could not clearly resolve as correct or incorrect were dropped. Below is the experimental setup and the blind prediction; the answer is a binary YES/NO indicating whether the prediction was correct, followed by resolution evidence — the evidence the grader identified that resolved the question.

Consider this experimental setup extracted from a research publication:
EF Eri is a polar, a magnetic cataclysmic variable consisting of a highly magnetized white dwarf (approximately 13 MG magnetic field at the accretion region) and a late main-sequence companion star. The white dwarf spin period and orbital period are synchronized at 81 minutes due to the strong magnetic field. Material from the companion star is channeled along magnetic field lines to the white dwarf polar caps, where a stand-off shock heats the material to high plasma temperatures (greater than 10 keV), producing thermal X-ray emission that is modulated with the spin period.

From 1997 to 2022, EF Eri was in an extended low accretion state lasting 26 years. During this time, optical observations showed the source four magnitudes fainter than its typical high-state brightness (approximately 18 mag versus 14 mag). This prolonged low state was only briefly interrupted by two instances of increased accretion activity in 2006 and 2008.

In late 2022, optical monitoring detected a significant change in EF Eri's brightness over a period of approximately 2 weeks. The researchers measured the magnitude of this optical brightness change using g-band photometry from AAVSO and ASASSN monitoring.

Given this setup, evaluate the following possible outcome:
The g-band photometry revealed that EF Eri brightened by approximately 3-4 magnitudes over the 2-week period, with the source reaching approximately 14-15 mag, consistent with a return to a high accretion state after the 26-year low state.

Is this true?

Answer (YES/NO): YES